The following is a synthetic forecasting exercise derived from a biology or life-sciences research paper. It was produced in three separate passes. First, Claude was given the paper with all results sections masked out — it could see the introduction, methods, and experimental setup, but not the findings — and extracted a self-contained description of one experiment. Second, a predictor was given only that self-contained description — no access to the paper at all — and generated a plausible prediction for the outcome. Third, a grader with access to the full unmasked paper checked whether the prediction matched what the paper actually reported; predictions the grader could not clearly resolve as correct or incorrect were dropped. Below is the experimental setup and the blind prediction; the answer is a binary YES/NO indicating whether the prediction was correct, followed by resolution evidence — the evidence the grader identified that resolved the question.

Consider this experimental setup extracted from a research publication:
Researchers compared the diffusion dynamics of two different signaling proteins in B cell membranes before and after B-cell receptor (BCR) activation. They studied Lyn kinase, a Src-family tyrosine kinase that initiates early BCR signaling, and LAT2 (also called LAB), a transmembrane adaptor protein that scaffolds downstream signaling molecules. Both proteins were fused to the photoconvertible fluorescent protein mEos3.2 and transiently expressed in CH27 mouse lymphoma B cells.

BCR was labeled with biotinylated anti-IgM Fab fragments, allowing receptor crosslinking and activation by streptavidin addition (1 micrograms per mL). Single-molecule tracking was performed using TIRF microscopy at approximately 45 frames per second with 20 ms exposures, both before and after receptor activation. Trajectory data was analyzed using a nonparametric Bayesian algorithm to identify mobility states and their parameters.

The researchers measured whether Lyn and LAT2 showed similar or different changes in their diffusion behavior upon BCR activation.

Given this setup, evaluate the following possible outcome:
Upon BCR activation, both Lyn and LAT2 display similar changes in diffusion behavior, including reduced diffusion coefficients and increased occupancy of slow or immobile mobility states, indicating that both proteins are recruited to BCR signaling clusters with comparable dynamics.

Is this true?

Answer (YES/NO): NO